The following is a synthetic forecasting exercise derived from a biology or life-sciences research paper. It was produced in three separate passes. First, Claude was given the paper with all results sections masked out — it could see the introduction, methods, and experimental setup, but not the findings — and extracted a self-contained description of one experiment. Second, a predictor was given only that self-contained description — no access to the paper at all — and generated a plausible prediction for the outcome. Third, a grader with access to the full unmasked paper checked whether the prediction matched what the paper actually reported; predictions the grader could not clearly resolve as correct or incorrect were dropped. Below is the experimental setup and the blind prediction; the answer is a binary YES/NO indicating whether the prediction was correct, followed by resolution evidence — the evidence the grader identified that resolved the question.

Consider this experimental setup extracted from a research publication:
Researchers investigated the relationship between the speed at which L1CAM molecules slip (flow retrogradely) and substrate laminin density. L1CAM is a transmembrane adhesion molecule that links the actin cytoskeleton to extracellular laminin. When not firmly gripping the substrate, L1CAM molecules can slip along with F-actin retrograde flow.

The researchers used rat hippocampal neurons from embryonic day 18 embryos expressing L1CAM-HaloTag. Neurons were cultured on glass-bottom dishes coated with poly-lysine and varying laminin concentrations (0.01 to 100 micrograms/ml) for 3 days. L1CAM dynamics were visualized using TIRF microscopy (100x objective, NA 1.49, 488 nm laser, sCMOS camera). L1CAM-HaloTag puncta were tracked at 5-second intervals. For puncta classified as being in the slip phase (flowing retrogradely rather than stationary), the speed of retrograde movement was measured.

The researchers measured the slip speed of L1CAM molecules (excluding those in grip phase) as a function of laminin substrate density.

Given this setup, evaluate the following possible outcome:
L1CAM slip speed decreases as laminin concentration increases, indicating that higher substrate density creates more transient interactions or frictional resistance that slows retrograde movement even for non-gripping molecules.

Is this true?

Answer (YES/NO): YES